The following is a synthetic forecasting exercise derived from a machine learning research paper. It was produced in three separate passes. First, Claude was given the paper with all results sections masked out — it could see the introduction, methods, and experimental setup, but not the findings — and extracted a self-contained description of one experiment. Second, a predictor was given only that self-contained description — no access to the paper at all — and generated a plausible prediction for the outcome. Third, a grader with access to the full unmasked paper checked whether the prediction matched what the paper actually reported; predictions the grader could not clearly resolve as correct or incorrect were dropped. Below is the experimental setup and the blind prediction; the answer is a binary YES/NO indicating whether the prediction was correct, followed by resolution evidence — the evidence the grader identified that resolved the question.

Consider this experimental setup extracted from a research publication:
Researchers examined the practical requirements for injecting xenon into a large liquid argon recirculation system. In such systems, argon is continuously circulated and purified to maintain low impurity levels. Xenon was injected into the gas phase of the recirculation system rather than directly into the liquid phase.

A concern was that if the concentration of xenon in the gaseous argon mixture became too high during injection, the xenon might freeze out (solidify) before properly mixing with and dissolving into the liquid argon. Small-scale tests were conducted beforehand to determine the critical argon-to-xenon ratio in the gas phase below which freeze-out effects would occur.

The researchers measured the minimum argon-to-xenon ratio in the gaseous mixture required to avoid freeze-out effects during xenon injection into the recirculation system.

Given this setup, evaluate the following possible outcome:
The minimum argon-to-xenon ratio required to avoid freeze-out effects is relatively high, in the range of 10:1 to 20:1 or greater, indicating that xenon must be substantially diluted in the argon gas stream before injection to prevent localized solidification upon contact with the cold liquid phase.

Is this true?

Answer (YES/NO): NO